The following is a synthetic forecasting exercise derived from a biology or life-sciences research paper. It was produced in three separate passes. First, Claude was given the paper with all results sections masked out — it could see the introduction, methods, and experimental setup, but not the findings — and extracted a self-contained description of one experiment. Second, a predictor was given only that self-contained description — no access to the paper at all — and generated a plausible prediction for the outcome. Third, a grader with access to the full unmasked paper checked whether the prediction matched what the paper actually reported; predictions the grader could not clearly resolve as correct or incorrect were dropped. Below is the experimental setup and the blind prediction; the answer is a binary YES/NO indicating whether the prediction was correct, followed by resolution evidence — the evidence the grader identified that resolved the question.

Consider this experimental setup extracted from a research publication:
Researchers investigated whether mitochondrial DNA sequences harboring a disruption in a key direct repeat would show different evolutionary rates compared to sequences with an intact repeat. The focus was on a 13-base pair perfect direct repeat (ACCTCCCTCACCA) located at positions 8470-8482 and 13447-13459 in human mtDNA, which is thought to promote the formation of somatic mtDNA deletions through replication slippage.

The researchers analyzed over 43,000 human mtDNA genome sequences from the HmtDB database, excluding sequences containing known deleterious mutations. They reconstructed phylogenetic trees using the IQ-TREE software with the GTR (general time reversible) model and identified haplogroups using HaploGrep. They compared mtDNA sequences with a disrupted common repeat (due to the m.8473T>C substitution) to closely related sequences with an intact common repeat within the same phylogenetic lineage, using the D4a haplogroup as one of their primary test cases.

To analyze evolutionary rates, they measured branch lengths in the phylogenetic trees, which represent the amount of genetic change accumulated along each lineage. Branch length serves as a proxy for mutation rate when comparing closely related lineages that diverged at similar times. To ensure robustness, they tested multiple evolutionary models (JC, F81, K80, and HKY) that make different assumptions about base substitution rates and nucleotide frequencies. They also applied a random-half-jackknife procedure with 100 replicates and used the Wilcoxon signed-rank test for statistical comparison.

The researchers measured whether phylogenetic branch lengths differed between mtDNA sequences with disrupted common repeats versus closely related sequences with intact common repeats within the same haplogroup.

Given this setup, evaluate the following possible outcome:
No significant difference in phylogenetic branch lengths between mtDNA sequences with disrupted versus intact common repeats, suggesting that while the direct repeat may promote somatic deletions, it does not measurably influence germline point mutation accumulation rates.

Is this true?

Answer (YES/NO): NO